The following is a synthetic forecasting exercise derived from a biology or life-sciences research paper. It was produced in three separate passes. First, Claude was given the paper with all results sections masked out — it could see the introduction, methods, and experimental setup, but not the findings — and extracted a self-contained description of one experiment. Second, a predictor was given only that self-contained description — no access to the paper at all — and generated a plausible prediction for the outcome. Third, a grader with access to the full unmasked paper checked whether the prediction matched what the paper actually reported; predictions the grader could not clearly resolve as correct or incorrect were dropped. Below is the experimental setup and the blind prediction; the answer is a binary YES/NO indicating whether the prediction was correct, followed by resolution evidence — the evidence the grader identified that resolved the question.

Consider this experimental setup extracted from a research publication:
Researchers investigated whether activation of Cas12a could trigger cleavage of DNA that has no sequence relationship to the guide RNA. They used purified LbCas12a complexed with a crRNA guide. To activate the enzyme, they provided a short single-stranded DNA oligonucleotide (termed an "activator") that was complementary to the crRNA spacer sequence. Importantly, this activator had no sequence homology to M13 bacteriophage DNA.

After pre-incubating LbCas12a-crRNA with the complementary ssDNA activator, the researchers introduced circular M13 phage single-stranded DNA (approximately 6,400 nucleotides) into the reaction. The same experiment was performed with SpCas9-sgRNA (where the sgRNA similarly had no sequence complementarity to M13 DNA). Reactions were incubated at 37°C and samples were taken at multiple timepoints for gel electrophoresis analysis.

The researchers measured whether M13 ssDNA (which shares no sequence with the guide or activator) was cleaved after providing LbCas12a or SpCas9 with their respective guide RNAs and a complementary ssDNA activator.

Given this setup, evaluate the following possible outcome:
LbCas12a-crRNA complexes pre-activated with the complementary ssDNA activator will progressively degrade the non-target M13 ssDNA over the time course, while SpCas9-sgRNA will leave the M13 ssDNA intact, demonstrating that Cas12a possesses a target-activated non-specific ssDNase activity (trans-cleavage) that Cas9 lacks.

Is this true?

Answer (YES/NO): YES